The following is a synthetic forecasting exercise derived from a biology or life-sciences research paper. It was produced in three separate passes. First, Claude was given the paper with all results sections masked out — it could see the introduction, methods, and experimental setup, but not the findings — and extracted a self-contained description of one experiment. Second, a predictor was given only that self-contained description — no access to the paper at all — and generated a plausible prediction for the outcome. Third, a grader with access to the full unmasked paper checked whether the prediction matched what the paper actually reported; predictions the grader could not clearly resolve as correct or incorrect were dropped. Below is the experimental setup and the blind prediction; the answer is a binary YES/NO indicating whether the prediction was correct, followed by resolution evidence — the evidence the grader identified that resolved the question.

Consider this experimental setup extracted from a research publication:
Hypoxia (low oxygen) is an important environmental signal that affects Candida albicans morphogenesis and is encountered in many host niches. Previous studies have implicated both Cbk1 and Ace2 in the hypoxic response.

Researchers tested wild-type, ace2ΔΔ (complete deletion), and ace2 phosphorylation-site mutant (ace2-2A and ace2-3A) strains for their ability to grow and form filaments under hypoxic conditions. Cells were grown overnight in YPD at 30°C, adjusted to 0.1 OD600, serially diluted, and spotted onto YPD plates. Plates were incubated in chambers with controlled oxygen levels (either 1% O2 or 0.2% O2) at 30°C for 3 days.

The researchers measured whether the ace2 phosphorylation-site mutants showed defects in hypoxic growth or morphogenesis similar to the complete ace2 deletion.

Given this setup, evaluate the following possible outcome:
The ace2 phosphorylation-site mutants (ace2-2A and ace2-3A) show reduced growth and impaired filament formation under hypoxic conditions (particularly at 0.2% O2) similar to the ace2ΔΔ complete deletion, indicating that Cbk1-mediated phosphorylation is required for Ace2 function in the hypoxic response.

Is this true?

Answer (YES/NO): NO